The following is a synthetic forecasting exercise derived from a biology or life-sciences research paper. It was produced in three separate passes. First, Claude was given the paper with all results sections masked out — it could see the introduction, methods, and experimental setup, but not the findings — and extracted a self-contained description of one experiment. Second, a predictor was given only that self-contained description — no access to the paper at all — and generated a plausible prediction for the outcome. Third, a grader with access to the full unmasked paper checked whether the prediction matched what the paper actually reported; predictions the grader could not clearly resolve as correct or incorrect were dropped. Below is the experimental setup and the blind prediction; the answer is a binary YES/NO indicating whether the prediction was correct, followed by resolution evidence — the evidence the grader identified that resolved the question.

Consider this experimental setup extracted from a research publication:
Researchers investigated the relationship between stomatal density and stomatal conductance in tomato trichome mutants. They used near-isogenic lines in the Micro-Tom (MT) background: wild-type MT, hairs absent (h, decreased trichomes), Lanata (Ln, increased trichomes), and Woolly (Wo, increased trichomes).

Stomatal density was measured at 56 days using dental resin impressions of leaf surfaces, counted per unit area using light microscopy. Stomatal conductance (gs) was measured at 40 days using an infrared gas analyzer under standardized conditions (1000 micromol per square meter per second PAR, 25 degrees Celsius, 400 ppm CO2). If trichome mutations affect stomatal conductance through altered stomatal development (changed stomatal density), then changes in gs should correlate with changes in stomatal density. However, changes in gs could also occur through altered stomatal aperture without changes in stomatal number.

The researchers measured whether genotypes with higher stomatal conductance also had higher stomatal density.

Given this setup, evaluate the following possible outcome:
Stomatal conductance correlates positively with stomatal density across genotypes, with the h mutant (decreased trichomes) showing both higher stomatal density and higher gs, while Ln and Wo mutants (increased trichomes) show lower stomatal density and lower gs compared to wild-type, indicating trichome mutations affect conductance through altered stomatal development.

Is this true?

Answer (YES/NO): NO